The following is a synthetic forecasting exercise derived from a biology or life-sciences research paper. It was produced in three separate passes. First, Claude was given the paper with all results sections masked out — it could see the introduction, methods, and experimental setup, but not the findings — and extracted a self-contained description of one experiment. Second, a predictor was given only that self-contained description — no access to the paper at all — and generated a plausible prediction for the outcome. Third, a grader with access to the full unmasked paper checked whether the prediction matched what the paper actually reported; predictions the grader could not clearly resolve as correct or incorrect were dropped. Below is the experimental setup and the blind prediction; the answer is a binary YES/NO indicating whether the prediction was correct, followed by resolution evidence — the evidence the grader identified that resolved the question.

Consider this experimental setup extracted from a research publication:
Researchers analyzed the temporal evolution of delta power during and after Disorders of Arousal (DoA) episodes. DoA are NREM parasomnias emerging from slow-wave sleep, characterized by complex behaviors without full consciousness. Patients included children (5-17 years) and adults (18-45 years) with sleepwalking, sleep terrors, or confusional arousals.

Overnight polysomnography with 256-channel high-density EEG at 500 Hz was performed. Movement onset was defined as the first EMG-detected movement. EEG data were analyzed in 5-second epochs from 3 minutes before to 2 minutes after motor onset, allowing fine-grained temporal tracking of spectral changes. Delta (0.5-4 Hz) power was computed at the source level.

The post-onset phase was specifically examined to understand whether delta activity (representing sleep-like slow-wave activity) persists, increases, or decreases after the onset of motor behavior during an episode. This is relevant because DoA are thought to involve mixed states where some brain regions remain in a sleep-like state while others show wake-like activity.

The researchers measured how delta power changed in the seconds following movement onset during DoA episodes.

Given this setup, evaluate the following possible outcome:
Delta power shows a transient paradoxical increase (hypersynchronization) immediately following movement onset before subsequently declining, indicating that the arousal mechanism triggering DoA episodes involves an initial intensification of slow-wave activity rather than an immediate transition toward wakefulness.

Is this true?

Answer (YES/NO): NO